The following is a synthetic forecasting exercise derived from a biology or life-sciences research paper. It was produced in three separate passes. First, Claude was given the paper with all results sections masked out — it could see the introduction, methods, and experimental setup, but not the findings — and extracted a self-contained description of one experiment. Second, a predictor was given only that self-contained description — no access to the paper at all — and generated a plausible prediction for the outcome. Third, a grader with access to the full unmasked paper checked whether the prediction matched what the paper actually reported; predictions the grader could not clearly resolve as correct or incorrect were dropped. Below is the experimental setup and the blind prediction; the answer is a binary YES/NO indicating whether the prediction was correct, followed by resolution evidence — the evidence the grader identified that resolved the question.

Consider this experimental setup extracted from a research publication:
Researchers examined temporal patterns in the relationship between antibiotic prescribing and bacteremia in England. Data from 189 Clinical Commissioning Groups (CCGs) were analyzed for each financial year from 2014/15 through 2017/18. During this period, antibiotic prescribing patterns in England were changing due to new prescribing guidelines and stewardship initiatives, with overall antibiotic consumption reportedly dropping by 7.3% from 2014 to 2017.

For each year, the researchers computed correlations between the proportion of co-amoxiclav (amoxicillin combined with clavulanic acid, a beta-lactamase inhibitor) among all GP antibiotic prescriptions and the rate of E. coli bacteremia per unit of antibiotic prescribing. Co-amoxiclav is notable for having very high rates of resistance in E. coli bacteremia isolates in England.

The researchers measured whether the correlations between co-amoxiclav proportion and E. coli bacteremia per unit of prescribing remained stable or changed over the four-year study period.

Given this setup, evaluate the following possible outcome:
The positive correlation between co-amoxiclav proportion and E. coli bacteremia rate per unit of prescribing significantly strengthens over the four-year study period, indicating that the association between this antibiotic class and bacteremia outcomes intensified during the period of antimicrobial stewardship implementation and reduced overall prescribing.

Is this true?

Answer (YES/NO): NO